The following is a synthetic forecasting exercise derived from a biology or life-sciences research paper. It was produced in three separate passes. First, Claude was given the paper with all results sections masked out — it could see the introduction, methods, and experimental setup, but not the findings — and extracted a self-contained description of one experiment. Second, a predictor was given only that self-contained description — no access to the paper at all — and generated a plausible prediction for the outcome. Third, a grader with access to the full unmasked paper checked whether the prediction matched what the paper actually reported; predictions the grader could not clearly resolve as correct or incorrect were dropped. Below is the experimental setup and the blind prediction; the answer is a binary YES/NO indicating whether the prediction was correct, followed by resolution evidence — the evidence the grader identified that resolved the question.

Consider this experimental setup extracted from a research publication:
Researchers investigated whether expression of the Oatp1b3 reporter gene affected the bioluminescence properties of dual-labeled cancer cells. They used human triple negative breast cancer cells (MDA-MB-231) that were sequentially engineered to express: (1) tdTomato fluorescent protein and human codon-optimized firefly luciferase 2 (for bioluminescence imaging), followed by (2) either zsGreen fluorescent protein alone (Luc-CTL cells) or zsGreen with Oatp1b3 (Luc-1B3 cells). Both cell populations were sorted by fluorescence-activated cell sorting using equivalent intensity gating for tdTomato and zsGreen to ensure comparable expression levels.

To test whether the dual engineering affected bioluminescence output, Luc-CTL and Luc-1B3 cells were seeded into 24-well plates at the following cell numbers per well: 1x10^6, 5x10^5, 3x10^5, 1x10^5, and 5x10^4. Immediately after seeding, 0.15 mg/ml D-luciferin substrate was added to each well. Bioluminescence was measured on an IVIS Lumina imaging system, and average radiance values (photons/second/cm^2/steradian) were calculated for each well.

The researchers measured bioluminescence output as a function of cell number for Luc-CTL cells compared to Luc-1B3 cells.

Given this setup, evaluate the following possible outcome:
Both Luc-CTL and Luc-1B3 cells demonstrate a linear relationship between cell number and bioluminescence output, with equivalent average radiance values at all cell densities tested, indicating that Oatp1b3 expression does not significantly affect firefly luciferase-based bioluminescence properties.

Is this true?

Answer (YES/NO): YES